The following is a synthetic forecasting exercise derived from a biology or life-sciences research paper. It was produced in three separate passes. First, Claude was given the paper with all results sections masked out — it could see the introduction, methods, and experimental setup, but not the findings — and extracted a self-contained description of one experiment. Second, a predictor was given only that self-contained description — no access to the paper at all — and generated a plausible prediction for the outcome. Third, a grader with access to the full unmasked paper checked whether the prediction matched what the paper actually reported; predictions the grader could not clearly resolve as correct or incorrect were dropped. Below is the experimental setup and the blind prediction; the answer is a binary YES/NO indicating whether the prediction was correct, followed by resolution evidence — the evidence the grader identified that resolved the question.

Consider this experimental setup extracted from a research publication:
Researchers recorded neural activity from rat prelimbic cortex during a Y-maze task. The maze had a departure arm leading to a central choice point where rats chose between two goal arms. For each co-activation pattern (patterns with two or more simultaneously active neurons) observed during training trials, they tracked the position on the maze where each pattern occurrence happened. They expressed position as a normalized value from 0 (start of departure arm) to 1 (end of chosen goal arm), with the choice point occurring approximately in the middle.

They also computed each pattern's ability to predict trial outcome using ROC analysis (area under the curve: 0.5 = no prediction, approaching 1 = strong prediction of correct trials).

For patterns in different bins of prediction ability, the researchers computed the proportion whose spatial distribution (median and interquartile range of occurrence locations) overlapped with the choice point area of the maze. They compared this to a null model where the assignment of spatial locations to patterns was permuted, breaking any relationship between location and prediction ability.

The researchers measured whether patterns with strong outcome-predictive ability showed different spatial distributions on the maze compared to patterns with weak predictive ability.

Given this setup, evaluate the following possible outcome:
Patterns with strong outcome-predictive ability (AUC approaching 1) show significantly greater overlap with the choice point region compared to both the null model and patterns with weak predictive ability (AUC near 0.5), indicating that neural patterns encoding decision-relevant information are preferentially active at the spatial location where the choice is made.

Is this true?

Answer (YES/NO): YES